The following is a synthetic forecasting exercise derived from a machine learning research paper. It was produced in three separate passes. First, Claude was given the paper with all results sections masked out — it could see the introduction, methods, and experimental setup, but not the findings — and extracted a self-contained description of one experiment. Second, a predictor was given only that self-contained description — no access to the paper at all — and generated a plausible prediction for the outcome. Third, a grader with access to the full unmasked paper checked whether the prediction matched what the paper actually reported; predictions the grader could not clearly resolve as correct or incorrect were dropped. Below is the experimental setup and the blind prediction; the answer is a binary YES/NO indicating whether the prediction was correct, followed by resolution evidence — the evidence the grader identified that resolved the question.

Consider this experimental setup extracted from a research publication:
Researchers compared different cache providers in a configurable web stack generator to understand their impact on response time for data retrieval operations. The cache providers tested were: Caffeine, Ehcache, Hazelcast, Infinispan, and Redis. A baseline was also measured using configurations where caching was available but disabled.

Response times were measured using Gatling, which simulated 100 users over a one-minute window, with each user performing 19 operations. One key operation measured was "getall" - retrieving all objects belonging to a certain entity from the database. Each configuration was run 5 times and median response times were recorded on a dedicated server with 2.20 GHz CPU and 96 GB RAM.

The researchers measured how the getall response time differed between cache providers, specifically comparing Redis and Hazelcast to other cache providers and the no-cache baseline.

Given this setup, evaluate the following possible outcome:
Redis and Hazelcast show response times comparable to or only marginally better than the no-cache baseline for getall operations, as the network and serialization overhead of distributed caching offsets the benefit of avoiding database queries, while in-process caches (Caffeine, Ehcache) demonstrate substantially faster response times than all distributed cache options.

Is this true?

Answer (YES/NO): NO